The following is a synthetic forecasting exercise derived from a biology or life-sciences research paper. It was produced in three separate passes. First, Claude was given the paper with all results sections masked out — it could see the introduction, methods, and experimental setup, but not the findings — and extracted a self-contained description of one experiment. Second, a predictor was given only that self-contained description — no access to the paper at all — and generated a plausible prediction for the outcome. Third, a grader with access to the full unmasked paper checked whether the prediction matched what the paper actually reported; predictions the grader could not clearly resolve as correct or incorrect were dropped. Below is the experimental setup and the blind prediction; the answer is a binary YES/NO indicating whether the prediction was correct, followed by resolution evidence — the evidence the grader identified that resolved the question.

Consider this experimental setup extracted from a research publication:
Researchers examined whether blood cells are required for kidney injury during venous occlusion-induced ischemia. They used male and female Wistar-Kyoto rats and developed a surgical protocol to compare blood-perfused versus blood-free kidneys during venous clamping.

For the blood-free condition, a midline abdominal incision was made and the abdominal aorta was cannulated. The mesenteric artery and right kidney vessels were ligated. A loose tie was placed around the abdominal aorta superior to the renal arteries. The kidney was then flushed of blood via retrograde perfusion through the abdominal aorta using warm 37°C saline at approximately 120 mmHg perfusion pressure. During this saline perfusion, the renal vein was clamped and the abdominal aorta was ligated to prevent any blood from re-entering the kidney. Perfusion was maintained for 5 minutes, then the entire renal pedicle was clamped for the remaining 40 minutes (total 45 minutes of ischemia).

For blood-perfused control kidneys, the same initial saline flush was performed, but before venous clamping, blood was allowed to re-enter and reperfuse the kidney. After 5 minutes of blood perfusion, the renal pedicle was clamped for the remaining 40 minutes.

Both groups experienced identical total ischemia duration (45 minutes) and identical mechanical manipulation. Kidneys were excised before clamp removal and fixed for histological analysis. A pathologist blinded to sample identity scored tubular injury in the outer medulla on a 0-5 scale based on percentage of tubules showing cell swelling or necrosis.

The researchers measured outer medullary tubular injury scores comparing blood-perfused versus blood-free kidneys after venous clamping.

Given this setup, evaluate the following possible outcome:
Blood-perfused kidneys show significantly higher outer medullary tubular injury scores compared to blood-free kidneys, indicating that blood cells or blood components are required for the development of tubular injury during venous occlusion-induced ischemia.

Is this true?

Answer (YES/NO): NO